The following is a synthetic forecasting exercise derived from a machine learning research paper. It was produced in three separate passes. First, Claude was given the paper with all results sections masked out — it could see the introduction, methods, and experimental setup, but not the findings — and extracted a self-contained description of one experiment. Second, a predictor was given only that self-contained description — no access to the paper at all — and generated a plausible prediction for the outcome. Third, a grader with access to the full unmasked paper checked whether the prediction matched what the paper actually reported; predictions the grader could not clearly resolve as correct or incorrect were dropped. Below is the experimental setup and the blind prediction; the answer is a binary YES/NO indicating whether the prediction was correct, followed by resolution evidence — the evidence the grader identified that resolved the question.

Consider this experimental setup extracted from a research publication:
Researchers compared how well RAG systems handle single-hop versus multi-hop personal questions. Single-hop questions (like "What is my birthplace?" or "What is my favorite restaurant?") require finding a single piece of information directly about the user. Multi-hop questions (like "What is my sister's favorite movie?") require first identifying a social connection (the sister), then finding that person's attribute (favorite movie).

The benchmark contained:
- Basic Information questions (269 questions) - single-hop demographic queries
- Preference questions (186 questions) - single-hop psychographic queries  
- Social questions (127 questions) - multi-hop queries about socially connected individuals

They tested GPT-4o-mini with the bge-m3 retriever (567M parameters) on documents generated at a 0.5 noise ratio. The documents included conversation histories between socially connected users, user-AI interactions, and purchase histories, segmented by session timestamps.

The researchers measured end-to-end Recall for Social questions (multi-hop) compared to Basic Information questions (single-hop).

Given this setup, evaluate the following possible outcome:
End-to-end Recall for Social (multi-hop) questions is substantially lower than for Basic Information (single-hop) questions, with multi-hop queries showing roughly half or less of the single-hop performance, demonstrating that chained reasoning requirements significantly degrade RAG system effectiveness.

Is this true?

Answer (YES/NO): NO